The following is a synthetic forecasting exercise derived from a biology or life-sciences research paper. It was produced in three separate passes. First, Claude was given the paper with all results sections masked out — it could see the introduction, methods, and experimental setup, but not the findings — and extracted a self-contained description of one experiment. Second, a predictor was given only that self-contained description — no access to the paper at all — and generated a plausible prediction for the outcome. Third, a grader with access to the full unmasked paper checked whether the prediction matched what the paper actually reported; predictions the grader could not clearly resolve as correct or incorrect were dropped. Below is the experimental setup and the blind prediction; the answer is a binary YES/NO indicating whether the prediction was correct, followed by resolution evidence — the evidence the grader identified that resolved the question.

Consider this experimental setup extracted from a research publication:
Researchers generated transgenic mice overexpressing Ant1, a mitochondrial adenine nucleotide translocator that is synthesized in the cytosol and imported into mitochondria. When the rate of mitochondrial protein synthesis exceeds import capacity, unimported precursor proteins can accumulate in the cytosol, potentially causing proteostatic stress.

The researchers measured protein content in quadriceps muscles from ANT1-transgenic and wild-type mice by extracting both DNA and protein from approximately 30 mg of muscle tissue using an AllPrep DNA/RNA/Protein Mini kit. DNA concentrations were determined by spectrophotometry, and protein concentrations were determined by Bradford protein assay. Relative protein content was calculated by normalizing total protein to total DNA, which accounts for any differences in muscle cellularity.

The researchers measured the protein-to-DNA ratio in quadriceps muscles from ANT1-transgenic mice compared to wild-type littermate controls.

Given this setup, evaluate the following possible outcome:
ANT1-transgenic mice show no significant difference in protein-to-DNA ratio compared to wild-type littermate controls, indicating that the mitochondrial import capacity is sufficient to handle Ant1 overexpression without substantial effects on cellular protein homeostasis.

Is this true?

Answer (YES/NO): NO